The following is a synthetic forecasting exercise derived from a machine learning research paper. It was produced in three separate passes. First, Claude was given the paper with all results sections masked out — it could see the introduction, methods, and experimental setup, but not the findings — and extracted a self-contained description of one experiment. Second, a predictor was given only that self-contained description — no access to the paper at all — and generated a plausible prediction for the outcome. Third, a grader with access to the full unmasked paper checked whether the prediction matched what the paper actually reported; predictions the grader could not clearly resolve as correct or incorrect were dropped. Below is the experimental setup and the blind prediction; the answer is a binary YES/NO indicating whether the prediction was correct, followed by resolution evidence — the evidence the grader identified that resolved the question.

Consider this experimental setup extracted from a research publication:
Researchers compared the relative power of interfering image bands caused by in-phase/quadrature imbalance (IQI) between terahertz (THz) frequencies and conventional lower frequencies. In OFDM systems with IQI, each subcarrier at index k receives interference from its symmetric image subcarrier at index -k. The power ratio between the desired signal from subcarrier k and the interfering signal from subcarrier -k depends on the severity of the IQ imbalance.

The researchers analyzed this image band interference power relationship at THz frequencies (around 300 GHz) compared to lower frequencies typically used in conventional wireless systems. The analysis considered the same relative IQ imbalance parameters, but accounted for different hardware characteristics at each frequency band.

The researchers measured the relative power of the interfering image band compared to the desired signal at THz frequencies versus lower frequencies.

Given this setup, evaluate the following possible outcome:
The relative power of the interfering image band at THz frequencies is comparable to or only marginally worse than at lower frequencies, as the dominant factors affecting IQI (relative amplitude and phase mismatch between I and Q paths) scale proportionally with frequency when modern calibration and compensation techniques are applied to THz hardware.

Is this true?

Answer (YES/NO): NO